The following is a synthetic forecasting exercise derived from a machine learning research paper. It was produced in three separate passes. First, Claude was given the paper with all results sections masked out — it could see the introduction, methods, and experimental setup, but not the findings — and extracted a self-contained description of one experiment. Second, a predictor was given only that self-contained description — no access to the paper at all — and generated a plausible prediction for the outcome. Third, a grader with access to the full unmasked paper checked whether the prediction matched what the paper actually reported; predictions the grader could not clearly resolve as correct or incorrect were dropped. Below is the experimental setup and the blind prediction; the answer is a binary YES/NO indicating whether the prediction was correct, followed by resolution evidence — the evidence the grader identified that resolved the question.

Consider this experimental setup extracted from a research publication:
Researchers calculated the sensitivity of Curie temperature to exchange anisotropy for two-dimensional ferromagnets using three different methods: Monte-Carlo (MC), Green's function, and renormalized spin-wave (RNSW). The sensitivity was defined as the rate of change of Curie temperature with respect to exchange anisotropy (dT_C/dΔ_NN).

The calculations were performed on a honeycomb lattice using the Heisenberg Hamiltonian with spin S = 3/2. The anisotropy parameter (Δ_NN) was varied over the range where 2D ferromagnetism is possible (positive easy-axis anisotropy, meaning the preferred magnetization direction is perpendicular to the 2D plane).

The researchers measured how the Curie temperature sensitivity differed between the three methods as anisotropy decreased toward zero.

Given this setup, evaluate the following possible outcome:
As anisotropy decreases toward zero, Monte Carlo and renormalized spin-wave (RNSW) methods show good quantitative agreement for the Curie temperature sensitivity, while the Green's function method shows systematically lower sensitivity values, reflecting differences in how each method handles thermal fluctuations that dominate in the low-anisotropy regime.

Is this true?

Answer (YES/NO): NO